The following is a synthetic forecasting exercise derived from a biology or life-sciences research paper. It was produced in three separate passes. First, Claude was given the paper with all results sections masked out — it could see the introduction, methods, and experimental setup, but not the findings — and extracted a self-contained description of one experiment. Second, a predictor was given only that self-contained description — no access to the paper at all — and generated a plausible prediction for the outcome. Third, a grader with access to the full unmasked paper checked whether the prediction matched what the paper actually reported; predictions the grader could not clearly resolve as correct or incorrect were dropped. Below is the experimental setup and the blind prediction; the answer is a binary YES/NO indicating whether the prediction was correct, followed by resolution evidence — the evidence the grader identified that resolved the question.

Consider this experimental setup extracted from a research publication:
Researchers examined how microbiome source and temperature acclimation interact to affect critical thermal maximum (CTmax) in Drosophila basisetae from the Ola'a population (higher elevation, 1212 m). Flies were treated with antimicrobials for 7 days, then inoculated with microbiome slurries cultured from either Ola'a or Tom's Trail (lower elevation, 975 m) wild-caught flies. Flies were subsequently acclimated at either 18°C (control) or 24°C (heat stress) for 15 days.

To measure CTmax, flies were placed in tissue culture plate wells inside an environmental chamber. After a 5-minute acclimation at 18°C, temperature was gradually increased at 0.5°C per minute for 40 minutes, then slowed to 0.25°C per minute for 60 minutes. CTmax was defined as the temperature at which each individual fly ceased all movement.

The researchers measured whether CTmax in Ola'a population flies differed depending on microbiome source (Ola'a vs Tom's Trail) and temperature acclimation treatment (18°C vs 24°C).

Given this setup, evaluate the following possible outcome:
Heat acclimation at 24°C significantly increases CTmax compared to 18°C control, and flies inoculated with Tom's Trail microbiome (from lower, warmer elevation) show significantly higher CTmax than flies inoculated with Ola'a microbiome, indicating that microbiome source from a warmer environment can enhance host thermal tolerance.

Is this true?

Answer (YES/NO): NO